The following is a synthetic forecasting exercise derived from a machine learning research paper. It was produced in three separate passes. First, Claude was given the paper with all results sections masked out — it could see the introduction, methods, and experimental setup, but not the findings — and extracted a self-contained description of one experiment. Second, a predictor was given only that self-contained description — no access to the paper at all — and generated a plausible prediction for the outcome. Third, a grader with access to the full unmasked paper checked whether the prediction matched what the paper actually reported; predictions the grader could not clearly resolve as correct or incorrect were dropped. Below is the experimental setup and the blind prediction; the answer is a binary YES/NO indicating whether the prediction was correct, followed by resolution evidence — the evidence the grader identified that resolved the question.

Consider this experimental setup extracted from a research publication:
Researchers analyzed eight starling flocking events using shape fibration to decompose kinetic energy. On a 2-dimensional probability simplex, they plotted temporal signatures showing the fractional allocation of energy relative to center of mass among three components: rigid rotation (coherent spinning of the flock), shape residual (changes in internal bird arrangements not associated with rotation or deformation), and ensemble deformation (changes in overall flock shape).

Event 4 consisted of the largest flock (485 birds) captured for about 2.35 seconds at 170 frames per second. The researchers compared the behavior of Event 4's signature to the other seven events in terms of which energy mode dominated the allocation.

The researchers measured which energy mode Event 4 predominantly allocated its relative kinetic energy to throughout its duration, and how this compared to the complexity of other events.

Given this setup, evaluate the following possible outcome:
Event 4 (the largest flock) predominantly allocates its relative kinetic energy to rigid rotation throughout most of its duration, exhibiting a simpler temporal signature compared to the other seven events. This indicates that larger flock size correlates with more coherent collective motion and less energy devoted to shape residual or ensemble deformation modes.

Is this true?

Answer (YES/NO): NO